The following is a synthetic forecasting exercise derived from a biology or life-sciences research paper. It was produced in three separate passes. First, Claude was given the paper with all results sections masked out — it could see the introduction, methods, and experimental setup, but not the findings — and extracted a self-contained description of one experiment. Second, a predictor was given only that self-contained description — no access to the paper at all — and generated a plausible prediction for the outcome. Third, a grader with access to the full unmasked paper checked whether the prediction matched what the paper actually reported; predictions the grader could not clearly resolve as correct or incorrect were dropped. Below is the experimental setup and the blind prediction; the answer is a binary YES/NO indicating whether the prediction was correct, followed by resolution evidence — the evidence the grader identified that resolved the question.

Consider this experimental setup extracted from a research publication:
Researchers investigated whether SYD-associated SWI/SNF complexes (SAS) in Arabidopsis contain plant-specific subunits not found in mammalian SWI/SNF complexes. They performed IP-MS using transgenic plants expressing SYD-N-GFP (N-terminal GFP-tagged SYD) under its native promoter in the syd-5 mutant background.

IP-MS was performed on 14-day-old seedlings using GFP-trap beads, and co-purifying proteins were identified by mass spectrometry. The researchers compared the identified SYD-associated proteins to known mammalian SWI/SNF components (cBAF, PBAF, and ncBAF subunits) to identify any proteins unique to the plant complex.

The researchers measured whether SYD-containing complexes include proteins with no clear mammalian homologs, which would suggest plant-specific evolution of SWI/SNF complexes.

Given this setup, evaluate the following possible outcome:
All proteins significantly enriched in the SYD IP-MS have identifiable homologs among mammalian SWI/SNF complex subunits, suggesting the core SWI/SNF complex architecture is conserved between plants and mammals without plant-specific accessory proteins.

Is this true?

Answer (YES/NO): NO